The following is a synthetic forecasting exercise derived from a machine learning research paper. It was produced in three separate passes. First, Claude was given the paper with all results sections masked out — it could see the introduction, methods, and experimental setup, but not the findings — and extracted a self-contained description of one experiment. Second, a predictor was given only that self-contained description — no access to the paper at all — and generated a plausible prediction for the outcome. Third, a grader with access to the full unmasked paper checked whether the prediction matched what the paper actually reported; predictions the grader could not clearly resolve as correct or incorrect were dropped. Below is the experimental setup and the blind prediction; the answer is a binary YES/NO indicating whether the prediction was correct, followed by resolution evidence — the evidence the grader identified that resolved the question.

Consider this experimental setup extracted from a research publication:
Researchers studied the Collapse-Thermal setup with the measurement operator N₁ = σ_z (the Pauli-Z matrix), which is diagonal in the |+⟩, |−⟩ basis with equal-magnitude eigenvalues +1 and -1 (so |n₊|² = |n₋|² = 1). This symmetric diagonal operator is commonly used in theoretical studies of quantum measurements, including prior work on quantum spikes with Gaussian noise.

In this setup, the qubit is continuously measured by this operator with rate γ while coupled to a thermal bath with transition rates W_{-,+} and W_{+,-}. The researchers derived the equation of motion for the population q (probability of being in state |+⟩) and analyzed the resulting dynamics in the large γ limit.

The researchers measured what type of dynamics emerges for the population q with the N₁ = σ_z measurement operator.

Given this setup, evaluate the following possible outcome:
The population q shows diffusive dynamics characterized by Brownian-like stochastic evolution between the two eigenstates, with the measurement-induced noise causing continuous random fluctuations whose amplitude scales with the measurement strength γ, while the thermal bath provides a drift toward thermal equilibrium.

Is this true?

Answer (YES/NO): NO